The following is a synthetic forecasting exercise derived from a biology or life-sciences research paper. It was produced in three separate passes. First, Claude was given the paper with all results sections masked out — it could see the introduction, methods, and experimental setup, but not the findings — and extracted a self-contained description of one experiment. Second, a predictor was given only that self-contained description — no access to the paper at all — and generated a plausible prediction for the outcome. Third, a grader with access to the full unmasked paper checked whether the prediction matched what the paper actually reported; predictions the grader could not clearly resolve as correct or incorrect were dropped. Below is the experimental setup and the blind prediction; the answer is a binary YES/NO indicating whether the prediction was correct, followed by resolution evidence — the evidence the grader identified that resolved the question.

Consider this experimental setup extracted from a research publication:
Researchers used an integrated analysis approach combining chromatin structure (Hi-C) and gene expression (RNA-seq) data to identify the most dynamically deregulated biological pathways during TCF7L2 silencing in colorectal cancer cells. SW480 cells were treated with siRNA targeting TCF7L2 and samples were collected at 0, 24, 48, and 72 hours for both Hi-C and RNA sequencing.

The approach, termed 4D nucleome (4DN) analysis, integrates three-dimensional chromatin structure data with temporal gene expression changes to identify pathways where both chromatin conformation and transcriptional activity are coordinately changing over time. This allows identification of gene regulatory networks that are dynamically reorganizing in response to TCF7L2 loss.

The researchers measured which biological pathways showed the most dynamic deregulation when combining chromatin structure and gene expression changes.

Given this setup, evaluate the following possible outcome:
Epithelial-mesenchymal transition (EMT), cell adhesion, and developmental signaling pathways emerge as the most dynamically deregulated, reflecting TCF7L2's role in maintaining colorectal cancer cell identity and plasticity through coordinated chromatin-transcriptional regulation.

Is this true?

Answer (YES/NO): NO